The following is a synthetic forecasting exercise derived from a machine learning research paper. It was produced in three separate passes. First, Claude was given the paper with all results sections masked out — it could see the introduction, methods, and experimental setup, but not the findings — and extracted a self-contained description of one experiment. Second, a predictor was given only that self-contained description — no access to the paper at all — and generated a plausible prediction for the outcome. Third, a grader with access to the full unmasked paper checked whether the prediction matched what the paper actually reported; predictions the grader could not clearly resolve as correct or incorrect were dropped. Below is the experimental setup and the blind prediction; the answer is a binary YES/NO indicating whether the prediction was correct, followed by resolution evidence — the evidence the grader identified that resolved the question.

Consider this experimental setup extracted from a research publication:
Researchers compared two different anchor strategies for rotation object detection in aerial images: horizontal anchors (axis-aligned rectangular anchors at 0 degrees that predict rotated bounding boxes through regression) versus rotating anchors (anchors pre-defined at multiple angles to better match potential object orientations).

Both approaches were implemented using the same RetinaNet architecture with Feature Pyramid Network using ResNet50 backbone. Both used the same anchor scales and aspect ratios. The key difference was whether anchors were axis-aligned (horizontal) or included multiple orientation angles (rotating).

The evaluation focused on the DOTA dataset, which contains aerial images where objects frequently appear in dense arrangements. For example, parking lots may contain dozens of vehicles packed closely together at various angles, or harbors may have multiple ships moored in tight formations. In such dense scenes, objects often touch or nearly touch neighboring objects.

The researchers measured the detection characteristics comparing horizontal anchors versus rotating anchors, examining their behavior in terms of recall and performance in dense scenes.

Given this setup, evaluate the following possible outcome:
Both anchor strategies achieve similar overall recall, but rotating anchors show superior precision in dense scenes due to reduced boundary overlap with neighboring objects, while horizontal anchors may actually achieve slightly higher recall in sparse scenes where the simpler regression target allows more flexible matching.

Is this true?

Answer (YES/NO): NO